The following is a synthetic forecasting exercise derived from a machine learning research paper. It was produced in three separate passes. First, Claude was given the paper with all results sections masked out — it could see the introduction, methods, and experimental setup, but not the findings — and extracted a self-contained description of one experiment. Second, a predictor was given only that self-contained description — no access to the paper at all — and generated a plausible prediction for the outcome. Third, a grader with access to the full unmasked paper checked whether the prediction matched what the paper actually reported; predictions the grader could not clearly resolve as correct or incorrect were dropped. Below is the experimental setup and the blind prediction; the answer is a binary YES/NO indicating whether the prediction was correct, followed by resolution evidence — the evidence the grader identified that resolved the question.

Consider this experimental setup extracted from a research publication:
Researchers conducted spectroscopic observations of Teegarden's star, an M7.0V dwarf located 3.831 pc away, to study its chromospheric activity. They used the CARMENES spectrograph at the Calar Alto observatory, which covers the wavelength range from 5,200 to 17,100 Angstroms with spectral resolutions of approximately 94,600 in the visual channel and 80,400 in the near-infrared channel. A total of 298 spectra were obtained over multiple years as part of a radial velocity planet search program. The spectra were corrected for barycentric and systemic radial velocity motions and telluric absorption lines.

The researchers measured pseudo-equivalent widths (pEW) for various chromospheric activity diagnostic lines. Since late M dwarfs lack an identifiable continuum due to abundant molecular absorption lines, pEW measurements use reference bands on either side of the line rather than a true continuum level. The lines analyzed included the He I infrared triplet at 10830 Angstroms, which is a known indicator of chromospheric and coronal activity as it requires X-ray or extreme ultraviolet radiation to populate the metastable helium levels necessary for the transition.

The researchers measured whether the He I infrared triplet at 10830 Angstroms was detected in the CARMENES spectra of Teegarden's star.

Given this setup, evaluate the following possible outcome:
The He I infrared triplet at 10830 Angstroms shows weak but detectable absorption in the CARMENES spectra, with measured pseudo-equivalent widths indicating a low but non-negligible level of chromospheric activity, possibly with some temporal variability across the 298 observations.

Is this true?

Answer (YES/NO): NO